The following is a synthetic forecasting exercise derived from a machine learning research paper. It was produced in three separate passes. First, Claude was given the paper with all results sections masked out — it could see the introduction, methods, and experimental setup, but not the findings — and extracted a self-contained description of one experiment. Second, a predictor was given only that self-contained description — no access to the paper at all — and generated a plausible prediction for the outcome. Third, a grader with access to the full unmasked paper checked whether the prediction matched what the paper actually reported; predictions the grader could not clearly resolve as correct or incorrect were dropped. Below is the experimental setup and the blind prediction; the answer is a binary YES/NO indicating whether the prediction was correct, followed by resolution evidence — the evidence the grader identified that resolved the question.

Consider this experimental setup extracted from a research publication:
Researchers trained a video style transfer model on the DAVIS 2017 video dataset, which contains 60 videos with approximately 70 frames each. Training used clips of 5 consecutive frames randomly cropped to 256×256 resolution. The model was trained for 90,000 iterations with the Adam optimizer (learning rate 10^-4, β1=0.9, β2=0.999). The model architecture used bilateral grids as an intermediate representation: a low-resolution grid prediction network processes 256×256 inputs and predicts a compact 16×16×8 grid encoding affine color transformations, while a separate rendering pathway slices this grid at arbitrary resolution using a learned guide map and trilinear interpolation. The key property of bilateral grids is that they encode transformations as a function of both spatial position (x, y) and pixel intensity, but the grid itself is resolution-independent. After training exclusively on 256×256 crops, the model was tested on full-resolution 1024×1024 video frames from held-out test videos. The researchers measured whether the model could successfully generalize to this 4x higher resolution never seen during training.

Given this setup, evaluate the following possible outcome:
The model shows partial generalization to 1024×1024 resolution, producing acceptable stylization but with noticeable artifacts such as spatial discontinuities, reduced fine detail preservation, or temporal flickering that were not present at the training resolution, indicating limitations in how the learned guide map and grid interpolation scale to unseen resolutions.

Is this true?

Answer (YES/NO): NO